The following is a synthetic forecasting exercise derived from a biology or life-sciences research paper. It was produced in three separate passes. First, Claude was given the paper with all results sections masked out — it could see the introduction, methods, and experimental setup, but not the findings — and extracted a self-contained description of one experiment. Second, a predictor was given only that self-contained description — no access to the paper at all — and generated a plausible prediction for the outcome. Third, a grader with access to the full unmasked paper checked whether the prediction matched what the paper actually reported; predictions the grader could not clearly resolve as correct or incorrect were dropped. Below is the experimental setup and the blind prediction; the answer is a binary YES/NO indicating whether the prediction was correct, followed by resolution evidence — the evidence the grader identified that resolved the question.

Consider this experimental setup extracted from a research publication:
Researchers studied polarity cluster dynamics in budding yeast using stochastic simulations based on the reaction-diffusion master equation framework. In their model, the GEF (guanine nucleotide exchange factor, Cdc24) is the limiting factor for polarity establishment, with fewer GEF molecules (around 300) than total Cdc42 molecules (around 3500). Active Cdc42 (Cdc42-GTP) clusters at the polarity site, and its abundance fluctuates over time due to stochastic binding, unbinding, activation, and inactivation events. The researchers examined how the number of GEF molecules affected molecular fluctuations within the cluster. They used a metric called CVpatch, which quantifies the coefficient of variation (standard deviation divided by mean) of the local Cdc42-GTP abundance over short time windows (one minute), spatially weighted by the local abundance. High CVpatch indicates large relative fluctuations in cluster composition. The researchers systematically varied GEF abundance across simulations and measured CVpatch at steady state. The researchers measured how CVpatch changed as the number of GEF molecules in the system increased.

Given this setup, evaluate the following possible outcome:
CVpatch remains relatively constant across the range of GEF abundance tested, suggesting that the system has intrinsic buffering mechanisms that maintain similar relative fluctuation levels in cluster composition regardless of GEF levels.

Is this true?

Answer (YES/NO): NO